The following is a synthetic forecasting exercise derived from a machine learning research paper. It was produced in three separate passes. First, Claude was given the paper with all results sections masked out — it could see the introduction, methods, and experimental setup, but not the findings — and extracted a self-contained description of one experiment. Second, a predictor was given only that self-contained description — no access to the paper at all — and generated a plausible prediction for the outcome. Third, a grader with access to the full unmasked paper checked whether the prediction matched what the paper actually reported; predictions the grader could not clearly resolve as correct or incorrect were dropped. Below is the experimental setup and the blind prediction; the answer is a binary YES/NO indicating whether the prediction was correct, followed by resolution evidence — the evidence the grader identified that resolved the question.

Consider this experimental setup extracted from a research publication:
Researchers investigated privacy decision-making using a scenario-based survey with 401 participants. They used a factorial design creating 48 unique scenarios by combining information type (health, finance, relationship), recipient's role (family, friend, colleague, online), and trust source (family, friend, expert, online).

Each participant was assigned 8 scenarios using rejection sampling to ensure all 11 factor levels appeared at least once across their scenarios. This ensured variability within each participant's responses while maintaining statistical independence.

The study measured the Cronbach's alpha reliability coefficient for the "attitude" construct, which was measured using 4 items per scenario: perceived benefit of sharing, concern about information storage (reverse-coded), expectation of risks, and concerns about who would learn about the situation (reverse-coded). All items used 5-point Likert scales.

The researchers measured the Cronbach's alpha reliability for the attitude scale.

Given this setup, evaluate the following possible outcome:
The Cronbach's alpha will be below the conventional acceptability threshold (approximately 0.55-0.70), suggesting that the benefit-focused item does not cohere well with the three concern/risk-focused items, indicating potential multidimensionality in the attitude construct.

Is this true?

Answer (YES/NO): YES